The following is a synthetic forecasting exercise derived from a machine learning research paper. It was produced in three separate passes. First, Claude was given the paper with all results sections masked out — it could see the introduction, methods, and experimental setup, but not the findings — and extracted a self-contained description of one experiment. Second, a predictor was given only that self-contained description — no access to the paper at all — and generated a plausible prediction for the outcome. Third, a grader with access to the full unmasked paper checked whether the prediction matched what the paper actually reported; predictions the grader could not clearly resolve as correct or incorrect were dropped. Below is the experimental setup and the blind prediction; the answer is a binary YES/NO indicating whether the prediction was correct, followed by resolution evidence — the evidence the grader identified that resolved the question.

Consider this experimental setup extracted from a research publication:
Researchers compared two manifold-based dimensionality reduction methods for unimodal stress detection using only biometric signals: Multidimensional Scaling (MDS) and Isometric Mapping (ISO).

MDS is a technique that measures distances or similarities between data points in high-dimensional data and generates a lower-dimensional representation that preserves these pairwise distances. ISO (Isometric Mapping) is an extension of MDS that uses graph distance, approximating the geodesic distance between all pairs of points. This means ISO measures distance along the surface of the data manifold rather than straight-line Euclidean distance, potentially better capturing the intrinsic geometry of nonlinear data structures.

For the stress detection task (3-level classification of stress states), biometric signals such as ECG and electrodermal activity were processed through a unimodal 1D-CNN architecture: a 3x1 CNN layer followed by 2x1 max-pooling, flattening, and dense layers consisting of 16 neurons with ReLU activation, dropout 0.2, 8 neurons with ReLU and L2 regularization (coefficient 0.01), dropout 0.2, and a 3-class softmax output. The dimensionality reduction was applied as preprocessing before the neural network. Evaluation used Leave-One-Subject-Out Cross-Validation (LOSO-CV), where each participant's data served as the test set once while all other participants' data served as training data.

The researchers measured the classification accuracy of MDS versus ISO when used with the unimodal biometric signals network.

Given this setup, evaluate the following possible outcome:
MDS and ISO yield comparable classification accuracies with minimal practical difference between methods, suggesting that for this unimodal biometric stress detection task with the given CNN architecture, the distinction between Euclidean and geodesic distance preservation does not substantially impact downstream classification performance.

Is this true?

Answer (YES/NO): YES